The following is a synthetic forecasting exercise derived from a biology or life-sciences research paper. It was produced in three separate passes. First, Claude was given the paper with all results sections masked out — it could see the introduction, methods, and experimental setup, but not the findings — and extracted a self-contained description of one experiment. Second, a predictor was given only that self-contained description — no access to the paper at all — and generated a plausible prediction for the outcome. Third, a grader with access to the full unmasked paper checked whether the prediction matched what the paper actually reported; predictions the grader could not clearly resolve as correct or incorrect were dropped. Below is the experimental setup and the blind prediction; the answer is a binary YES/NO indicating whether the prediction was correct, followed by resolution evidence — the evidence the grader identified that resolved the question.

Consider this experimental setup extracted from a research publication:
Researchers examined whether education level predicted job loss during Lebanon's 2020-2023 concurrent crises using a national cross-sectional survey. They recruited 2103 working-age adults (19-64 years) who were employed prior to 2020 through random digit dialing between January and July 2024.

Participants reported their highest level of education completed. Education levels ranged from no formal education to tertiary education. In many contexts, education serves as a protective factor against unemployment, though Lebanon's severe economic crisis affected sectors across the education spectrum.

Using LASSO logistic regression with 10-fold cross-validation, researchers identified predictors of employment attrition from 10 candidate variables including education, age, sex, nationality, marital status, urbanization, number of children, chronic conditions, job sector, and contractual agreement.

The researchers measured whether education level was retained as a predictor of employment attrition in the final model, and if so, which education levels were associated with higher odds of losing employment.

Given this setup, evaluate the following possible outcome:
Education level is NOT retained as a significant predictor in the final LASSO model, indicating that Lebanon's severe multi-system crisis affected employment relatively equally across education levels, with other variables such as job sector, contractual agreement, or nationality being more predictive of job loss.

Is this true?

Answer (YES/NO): NO